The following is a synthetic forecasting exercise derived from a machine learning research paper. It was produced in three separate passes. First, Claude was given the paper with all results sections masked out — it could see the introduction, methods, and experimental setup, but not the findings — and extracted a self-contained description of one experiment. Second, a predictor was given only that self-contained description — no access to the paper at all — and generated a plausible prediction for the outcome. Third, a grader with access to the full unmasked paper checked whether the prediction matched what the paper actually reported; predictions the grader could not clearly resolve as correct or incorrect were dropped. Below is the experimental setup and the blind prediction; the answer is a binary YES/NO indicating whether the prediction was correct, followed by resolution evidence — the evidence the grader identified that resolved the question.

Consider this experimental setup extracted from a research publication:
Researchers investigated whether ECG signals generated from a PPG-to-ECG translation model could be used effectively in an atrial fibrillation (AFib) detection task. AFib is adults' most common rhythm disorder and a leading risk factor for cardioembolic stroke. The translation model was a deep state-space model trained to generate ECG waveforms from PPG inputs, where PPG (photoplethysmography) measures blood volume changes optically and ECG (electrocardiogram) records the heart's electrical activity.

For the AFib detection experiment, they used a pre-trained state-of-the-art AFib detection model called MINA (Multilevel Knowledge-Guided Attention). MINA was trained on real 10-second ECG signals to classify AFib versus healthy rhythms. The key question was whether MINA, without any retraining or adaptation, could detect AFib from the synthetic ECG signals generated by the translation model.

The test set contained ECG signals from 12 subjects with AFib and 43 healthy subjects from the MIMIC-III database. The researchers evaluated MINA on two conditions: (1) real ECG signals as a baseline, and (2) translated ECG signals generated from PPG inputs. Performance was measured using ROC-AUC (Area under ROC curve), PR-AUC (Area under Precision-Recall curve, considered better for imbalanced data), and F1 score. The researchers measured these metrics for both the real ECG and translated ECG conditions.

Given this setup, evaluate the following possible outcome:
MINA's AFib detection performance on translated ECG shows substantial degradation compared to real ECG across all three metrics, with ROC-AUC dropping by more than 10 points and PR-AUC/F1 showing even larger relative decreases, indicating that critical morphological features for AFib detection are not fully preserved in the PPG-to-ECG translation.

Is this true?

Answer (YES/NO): NO